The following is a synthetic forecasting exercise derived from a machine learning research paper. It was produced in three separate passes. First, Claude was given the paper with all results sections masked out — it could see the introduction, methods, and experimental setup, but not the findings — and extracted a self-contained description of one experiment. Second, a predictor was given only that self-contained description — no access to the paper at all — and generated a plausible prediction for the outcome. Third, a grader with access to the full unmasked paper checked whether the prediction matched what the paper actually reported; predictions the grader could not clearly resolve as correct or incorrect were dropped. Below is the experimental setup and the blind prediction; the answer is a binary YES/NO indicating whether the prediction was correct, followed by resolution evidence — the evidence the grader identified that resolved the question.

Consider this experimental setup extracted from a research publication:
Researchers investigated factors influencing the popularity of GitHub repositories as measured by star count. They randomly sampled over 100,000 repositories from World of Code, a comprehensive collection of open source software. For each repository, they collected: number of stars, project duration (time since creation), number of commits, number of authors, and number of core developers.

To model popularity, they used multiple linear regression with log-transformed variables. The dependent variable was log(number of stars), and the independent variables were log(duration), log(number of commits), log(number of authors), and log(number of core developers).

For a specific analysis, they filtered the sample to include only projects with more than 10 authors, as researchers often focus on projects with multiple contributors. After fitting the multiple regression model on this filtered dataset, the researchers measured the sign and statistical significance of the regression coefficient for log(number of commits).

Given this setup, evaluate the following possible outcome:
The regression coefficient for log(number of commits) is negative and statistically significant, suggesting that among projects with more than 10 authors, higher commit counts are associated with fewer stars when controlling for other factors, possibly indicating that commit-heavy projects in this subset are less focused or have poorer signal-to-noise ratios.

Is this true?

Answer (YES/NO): YES